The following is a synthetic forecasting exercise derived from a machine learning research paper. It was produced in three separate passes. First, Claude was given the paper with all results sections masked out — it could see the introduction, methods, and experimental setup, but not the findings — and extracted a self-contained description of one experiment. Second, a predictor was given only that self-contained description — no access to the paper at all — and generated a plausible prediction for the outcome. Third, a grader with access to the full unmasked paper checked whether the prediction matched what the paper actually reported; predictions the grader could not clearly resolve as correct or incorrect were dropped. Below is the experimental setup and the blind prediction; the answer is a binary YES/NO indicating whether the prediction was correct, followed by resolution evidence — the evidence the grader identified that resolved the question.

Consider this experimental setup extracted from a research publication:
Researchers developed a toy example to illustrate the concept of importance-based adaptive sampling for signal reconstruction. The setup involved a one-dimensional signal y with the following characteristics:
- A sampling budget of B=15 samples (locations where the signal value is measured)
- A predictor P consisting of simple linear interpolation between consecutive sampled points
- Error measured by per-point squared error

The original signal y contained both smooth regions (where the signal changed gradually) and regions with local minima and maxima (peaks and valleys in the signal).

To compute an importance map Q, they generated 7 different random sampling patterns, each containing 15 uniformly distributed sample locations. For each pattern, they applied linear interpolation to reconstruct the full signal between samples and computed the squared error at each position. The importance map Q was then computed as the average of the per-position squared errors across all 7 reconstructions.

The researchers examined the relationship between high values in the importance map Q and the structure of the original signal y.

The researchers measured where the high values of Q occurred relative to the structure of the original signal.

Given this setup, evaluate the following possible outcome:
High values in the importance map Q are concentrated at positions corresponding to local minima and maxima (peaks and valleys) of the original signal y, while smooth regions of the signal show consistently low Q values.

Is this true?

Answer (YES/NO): YES